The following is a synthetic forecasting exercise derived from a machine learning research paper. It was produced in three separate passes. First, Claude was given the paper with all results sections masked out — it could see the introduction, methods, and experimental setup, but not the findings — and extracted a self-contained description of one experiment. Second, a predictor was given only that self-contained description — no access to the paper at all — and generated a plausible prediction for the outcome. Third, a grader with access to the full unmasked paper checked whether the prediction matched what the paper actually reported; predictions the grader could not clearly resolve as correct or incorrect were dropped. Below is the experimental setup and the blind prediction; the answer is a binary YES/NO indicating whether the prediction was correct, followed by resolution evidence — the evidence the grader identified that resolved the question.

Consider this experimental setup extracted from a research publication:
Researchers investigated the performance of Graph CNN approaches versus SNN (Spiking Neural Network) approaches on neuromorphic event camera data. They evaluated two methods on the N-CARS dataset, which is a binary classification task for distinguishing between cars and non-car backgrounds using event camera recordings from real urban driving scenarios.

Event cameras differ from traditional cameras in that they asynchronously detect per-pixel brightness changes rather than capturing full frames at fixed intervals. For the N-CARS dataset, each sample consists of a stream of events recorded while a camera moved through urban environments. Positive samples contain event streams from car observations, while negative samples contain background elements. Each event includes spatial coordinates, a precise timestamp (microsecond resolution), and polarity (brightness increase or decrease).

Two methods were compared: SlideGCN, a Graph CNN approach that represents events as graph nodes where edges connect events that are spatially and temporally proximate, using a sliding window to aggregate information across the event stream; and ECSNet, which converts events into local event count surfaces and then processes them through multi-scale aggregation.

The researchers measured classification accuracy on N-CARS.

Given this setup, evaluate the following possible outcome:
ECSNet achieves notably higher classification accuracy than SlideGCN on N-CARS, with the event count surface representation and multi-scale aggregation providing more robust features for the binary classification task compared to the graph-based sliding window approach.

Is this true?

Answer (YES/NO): NO